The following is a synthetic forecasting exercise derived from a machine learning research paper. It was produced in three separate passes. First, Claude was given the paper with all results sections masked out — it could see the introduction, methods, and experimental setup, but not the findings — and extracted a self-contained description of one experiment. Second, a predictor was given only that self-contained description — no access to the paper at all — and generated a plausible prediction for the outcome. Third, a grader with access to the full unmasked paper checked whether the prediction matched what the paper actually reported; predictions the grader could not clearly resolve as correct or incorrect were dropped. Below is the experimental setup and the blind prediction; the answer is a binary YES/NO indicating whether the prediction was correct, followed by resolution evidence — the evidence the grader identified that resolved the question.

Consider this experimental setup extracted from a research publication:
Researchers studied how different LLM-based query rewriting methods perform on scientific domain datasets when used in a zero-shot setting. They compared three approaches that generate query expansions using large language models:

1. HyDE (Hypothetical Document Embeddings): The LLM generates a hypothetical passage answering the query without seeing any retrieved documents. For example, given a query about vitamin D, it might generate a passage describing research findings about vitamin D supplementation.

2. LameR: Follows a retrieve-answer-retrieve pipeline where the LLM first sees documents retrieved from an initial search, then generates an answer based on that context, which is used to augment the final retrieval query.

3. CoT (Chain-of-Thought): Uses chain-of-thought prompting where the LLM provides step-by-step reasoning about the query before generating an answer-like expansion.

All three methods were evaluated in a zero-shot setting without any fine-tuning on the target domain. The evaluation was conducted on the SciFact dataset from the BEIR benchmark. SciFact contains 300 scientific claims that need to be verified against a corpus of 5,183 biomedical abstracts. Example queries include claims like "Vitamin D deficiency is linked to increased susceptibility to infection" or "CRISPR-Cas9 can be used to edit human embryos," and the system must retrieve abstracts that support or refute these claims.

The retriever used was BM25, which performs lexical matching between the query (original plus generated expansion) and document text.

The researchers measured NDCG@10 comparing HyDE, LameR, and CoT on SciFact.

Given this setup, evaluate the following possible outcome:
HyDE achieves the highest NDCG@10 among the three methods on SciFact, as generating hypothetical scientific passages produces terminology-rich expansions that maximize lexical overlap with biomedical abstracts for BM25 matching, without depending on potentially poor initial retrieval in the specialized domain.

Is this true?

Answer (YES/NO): NO